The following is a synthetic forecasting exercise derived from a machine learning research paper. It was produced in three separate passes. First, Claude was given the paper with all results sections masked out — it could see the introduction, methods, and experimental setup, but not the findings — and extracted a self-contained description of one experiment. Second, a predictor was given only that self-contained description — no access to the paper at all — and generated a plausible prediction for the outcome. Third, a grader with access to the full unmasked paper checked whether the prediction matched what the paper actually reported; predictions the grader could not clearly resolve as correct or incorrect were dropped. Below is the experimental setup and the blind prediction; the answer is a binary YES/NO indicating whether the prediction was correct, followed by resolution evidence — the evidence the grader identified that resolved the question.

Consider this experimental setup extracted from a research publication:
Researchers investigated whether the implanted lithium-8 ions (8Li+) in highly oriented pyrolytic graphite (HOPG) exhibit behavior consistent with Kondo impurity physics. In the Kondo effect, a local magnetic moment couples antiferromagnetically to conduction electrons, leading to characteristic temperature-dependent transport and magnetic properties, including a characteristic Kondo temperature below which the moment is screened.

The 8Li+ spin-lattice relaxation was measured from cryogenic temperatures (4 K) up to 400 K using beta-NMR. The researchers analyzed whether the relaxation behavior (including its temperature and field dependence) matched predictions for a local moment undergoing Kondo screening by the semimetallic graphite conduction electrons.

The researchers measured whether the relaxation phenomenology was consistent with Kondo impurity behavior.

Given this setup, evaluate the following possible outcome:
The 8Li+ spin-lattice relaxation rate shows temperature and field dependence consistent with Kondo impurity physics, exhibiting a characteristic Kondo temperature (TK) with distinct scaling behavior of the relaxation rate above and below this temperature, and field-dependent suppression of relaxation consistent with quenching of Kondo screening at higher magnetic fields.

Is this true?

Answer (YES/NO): NO